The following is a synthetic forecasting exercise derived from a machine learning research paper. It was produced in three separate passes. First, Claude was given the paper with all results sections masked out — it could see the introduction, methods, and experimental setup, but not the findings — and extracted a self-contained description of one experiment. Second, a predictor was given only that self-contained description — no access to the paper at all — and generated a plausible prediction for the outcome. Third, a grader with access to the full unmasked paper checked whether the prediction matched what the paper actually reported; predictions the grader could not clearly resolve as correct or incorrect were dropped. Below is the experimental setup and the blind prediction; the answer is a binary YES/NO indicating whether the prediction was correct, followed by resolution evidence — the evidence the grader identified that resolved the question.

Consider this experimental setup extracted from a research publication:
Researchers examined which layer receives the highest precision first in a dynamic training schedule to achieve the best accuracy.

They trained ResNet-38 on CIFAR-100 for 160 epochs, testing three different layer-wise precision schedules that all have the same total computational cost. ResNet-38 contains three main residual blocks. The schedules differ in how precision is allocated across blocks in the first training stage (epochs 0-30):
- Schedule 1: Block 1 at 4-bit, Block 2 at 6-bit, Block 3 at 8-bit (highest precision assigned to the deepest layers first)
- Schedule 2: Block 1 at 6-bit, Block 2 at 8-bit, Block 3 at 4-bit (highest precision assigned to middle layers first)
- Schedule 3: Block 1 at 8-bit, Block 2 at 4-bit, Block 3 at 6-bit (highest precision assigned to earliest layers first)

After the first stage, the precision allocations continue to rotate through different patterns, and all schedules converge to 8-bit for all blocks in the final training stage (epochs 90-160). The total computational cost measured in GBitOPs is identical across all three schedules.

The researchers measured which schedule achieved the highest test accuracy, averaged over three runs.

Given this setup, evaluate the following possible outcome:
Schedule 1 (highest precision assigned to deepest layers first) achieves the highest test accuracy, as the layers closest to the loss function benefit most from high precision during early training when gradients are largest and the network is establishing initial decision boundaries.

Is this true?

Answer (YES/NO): NO